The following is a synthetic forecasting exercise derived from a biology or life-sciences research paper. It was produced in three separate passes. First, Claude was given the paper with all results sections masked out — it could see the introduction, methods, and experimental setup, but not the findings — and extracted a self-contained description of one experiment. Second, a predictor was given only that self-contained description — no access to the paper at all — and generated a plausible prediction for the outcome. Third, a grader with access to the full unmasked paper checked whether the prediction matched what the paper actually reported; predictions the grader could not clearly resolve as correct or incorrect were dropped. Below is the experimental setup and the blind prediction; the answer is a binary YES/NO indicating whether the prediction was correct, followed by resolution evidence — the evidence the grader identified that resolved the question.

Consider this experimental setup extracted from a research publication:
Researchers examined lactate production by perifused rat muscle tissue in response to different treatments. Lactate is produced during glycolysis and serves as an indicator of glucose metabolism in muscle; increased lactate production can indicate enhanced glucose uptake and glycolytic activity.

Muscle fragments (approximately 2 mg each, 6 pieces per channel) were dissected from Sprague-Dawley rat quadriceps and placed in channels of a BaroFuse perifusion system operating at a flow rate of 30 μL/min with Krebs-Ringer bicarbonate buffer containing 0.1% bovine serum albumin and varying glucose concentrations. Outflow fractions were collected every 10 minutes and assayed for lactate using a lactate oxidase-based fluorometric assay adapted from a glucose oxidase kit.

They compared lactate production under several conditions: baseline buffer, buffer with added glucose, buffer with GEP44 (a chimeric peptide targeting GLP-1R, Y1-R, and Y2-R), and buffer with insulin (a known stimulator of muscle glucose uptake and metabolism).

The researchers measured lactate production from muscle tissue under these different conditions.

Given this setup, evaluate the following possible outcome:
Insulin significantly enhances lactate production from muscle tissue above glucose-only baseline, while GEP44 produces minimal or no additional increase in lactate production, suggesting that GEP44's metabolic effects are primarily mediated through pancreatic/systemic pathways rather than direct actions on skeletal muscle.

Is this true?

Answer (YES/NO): NO